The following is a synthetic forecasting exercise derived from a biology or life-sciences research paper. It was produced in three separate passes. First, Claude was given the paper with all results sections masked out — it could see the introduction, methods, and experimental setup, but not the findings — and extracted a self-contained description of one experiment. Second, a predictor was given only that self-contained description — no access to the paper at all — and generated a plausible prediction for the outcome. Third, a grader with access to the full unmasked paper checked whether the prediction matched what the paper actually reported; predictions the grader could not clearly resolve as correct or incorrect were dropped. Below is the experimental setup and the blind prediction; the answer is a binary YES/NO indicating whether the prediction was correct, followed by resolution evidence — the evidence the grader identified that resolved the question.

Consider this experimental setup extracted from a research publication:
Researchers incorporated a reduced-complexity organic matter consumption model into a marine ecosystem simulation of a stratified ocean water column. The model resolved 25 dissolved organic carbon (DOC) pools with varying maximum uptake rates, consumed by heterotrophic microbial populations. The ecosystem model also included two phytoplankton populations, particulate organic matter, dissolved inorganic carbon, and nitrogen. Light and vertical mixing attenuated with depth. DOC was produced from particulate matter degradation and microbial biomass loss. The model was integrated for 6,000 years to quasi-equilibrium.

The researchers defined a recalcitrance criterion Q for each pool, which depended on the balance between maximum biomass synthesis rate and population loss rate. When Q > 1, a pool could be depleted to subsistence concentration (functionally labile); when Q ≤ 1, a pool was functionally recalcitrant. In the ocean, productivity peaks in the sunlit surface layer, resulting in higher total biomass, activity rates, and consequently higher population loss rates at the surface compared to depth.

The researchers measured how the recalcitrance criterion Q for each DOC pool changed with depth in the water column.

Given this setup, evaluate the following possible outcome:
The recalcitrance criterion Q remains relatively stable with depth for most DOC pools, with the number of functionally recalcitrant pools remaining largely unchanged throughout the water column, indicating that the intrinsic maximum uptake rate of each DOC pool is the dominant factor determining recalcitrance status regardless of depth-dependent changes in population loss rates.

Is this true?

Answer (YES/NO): NO